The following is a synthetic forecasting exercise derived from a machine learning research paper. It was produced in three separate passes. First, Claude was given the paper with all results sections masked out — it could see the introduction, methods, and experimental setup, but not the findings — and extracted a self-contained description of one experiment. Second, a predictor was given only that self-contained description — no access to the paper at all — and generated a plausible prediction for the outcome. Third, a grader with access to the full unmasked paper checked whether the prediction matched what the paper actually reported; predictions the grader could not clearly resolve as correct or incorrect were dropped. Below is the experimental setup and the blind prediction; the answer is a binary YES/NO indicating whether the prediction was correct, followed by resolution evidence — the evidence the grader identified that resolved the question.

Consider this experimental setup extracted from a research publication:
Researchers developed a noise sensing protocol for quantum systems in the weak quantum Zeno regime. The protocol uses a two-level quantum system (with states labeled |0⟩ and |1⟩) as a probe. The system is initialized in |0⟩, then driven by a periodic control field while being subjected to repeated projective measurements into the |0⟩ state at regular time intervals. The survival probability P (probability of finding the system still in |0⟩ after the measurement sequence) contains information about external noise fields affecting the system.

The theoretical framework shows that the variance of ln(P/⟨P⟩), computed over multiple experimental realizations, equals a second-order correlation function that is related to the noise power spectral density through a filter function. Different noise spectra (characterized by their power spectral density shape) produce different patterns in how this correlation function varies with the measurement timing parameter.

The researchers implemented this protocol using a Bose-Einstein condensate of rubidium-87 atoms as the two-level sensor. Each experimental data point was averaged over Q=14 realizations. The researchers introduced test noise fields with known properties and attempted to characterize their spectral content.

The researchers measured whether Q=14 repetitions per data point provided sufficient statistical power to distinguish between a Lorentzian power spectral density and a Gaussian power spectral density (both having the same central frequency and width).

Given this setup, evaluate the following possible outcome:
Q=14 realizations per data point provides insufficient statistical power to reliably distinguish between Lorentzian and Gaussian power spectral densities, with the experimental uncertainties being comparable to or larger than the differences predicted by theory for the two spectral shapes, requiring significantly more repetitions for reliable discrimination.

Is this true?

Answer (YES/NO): YES